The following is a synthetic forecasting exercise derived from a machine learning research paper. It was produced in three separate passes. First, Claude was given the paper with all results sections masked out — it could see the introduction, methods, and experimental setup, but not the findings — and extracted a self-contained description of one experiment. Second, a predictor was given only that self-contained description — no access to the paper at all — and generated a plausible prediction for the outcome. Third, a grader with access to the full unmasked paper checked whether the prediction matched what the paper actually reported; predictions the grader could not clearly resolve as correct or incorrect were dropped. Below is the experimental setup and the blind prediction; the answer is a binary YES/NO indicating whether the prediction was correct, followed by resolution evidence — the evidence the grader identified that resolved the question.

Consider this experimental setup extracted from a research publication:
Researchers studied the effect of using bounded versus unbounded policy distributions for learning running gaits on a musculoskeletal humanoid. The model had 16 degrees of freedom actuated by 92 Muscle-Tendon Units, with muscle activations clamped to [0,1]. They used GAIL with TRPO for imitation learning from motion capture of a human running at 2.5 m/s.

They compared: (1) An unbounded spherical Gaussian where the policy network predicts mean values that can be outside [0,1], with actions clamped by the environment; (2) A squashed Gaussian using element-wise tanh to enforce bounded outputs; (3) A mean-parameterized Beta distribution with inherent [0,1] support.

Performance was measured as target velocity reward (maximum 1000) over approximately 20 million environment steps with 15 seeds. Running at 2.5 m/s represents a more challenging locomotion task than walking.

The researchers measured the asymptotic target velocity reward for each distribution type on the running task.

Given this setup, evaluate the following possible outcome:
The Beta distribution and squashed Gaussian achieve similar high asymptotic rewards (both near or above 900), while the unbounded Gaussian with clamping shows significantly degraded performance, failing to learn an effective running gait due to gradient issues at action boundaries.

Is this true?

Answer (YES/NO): NO